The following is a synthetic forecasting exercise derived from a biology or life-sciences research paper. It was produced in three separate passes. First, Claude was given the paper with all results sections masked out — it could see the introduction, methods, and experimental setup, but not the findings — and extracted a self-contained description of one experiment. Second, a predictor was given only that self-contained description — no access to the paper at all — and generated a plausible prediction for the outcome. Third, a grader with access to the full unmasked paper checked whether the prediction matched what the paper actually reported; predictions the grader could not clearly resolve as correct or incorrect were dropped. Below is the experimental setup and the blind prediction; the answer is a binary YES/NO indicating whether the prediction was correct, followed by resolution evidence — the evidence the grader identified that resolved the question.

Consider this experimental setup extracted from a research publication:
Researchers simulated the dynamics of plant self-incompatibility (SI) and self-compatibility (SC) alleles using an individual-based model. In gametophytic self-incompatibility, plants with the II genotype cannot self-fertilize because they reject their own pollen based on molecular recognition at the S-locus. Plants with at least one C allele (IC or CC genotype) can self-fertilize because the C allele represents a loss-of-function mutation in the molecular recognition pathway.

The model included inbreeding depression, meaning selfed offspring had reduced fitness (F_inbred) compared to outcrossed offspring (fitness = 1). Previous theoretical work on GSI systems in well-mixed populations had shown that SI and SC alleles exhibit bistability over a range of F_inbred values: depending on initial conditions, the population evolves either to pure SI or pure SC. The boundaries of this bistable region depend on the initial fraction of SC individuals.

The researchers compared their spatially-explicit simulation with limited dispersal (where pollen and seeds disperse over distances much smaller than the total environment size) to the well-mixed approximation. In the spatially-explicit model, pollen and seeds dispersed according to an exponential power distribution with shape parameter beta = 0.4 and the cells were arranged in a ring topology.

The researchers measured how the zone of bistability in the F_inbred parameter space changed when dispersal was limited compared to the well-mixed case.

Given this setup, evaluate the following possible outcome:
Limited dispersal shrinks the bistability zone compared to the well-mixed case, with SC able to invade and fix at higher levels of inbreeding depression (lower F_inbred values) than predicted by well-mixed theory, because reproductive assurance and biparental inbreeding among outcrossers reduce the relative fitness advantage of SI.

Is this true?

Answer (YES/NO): NO